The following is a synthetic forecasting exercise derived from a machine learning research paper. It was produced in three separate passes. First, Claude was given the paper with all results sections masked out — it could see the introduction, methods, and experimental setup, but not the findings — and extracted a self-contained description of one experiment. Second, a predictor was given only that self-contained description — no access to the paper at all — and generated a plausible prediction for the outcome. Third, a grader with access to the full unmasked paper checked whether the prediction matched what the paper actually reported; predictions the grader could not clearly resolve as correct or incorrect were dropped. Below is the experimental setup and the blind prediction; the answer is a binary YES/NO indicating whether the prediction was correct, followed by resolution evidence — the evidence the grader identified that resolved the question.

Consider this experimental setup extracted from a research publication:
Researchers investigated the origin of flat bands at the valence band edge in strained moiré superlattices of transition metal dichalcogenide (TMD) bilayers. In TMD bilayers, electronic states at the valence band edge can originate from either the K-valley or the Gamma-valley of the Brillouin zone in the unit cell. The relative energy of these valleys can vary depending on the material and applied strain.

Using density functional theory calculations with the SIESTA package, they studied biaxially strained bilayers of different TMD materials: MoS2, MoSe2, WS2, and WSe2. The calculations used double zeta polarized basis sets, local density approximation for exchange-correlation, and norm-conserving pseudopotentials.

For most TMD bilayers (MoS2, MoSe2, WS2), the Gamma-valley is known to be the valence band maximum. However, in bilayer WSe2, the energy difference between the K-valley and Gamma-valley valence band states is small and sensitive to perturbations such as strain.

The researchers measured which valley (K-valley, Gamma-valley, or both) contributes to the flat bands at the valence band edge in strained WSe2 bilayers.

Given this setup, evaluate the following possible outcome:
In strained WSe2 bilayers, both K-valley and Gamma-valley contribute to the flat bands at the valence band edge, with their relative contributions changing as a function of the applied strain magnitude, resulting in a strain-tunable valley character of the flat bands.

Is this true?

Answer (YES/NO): YES